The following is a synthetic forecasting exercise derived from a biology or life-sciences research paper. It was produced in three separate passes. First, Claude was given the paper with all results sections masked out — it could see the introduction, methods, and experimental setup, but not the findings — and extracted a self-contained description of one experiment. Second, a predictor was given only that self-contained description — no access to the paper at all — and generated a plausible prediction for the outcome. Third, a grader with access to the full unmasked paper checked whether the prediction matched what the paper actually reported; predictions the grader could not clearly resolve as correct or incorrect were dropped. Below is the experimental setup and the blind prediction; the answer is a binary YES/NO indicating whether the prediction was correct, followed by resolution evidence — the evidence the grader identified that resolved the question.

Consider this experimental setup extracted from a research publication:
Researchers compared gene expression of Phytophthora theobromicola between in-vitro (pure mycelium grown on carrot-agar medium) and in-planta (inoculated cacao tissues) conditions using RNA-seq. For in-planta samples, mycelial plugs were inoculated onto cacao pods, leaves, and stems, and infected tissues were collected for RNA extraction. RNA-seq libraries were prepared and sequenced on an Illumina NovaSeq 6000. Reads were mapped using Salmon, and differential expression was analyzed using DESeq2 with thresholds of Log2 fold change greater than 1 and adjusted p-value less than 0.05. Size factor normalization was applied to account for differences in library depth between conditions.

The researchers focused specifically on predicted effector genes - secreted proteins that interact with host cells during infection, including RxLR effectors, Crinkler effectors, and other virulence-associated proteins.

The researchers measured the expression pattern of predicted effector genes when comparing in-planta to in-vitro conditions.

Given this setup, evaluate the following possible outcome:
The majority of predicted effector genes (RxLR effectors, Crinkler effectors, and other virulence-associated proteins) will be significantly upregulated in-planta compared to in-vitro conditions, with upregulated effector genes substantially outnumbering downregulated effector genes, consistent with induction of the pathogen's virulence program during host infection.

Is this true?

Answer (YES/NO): NO